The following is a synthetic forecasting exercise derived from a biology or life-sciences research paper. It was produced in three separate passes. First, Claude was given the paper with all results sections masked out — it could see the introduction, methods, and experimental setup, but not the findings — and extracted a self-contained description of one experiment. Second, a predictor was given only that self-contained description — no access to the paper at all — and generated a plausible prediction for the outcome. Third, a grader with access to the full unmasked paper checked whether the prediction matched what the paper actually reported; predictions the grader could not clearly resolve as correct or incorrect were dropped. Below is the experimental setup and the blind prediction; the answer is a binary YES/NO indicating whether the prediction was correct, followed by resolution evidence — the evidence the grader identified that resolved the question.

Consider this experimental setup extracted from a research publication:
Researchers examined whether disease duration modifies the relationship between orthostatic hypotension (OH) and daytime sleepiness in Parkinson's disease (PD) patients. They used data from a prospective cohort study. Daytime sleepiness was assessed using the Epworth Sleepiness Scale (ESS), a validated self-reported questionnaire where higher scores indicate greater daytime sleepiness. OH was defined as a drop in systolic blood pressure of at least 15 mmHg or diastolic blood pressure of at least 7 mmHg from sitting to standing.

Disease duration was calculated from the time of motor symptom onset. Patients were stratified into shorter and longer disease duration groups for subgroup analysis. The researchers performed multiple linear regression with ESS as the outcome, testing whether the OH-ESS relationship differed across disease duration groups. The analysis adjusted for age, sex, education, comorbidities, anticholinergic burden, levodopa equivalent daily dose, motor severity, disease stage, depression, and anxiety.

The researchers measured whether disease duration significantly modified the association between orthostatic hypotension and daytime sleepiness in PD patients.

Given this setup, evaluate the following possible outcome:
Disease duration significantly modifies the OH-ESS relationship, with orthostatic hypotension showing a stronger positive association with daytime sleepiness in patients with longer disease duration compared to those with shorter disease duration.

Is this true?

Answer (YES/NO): NO